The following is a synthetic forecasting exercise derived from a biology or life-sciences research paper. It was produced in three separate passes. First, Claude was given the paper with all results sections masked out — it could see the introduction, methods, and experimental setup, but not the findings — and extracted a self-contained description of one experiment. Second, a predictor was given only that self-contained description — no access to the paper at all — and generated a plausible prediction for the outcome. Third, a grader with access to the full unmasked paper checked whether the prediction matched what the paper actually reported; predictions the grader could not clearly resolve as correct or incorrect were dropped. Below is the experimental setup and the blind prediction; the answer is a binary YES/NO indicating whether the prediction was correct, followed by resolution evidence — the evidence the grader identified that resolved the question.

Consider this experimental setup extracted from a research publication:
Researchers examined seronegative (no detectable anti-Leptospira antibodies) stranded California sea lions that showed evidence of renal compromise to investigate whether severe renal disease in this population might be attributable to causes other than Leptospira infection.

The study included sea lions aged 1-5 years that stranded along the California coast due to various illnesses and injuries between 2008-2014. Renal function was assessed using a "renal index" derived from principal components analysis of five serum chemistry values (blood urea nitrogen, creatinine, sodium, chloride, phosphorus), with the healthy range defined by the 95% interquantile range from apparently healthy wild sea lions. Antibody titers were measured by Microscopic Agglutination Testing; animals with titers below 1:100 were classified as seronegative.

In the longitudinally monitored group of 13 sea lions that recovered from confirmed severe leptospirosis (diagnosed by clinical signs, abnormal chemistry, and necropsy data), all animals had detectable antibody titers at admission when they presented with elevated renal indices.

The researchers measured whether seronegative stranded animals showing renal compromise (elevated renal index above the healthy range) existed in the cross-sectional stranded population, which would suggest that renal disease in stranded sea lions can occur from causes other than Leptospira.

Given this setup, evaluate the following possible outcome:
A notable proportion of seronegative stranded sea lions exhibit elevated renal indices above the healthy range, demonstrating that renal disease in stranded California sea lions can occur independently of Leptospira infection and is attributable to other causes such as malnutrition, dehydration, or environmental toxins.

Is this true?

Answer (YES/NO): NO